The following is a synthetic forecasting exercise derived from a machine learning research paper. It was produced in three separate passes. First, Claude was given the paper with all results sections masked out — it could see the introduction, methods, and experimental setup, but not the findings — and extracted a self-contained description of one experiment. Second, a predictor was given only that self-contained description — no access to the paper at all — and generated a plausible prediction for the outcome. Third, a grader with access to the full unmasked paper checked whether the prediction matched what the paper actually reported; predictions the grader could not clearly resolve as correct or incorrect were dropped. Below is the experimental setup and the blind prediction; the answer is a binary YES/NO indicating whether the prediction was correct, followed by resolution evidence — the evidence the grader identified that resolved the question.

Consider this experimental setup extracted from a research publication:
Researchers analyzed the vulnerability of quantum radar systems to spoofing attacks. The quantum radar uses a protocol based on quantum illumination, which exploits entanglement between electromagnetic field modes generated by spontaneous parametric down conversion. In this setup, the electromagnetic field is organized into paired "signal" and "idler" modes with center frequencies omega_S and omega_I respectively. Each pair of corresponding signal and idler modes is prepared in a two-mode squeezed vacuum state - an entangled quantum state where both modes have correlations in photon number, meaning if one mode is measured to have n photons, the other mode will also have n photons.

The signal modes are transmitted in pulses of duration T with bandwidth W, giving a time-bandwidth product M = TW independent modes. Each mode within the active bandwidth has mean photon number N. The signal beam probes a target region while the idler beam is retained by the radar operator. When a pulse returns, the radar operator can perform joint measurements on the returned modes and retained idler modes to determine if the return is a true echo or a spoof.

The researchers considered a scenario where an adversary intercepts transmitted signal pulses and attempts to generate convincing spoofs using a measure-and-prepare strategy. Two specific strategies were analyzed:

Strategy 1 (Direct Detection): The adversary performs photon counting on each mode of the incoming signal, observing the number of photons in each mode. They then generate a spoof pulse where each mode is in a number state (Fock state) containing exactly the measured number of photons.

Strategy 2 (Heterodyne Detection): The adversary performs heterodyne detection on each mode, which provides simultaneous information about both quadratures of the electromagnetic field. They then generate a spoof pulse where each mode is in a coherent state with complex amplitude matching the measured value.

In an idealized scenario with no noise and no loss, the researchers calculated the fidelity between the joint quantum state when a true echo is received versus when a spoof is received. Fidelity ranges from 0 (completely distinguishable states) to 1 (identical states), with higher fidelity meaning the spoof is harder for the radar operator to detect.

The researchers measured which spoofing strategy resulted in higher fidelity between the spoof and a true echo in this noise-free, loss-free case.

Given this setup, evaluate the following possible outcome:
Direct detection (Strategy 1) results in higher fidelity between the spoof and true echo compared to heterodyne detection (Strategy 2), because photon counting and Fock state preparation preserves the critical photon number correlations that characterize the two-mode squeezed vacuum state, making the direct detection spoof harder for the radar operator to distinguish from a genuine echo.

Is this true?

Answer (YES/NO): YES